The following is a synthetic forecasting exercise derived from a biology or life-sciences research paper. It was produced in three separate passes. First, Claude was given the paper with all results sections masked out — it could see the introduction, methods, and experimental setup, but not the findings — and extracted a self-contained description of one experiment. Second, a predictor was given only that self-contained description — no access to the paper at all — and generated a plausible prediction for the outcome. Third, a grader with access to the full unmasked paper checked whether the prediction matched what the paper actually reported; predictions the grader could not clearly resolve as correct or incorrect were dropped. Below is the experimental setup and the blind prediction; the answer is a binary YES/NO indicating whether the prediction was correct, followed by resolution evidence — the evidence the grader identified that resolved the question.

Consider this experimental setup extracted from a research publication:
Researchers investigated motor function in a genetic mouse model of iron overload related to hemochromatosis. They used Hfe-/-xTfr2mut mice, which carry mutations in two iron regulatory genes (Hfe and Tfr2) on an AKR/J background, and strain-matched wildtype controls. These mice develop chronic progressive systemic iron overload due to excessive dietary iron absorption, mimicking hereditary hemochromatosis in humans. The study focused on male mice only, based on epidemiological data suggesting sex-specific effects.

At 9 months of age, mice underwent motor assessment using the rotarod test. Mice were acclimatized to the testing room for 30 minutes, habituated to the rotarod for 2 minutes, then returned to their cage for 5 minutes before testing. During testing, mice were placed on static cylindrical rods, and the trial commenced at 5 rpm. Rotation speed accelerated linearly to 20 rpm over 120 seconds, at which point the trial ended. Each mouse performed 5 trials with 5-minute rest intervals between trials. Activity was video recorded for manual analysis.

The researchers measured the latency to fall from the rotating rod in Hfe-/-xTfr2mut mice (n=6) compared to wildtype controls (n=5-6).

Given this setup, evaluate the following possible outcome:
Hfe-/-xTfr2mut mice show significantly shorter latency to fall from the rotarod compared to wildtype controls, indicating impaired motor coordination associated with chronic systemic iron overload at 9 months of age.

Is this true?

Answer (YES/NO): YES